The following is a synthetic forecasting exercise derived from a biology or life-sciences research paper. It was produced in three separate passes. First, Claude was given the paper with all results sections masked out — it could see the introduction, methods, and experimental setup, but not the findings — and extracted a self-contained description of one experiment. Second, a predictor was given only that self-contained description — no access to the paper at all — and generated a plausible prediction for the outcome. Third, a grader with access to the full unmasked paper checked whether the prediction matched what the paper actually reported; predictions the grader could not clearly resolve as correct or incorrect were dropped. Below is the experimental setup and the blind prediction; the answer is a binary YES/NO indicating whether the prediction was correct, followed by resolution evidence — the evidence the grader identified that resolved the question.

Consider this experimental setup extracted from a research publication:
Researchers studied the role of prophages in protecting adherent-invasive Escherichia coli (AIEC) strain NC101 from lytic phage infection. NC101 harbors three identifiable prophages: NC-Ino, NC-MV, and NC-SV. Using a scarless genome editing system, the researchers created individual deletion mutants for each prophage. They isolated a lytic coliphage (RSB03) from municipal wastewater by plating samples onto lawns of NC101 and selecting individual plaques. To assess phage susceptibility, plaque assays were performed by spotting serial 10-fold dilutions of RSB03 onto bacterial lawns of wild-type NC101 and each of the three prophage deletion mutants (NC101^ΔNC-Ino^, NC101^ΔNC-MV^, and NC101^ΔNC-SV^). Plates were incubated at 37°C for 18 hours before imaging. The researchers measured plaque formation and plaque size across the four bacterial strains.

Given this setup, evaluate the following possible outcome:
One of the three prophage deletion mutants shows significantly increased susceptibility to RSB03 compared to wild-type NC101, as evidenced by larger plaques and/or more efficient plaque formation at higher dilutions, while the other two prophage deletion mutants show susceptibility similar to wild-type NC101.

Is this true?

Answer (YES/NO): YES